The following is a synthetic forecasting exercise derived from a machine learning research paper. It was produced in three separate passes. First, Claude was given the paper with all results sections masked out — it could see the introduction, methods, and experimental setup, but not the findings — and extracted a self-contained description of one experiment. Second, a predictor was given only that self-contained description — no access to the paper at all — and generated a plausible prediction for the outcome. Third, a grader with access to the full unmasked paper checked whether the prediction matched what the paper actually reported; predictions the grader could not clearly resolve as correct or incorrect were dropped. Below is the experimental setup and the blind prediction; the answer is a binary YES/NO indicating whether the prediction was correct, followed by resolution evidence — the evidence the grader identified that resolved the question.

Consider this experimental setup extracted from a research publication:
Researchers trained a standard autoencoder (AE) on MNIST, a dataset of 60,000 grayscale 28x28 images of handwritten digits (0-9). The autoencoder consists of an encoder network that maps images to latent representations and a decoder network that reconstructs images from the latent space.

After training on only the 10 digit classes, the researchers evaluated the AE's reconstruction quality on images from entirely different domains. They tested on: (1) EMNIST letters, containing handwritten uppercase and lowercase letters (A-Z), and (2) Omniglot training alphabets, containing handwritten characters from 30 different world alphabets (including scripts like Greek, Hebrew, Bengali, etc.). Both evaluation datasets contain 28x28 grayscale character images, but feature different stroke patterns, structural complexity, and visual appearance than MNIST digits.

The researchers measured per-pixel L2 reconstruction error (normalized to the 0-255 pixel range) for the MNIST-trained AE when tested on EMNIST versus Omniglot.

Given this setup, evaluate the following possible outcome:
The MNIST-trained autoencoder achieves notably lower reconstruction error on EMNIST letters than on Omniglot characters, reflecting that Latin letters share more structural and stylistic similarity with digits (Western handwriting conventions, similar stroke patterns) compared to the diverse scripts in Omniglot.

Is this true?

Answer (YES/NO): NO